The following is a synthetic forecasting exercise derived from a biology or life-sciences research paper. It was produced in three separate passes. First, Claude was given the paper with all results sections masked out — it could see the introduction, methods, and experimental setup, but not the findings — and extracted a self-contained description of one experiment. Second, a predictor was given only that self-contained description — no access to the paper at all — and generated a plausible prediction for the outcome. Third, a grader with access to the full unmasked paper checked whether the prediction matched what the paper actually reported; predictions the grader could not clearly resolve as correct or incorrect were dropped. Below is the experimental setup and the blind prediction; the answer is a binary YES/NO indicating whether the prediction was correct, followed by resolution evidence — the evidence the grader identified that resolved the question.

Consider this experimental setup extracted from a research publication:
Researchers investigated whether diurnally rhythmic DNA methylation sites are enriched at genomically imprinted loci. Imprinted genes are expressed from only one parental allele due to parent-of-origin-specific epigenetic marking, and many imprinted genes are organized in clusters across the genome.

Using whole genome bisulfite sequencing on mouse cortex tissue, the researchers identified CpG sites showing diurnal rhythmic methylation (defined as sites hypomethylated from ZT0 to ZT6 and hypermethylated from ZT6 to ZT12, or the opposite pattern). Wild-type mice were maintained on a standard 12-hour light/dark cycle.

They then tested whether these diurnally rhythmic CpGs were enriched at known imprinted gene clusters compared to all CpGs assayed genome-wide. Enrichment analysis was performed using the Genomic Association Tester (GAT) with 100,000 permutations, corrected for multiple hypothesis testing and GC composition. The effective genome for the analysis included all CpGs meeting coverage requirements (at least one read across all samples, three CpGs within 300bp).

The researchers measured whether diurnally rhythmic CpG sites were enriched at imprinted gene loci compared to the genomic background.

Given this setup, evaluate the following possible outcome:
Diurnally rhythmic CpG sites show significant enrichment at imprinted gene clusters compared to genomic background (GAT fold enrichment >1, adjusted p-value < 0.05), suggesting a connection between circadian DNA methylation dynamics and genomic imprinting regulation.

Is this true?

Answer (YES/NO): NO